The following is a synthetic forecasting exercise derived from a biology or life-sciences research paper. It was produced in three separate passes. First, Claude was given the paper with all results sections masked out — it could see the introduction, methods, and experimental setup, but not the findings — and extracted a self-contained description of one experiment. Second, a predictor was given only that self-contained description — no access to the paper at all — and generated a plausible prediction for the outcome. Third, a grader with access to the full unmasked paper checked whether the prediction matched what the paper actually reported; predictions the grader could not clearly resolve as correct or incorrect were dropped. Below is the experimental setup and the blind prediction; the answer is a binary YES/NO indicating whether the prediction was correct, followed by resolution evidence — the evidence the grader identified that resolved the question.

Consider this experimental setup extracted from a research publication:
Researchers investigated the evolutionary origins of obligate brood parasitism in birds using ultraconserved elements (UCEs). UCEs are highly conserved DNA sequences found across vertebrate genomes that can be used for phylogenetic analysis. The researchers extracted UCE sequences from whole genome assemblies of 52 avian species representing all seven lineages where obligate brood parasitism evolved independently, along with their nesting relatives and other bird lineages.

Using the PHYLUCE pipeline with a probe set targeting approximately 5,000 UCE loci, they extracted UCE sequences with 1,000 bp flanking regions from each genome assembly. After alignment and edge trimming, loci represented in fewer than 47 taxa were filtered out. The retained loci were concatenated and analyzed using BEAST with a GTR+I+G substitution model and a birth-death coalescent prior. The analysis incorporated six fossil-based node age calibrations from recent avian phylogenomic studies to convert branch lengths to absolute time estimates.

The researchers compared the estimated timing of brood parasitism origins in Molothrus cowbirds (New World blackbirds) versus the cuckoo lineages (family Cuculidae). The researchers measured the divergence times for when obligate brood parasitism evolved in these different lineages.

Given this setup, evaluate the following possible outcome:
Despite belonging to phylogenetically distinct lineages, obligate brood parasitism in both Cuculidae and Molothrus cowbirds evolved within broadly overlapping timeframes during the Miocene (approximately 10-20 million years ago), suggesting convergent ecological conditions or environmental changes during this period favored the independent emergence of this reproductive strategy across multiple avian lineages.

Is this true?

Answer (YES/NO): NO